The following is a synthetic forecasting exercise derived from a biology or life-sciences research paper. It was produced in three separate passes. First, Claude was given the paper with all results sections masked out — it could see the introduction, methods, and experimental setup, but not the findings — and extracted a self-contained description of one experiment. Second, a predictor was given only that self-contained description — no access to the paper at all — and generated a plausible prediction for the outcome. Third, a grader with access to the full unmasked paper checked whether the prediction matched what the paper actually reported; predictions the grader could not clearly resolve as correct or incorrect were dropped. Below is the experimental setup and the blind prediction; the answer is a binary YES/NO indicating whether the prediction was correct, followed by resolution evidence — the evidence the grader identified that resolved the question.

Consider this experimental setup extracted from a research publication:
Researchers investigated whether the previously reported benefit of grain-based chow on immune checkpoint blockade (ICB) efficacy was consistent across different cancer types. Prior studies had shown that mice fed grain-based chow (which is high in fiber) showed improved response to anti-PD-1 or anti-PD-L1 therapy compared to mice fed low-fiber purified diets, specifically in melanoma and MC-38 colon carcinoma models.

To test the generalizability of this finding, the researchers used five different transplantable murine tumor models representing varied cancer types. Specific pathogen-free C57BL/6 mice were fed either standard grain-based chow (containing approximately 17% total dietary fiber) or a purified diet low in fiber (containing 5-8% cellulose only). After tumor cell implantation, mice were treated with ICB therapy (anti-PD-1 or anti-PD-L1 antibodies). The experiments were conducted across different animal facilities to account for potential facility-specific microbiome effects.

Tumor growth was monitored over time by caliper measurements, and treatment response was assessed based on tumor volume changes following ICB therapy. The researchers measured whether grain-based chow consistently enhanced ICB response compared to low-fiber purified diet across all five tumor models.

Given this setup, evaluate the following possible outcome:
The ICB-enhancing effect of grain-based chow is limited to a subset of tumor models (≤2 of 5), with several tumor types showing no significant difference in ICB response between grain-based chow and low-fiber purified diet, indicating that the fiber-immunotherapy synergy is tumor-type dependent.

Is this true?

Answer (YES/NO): YES